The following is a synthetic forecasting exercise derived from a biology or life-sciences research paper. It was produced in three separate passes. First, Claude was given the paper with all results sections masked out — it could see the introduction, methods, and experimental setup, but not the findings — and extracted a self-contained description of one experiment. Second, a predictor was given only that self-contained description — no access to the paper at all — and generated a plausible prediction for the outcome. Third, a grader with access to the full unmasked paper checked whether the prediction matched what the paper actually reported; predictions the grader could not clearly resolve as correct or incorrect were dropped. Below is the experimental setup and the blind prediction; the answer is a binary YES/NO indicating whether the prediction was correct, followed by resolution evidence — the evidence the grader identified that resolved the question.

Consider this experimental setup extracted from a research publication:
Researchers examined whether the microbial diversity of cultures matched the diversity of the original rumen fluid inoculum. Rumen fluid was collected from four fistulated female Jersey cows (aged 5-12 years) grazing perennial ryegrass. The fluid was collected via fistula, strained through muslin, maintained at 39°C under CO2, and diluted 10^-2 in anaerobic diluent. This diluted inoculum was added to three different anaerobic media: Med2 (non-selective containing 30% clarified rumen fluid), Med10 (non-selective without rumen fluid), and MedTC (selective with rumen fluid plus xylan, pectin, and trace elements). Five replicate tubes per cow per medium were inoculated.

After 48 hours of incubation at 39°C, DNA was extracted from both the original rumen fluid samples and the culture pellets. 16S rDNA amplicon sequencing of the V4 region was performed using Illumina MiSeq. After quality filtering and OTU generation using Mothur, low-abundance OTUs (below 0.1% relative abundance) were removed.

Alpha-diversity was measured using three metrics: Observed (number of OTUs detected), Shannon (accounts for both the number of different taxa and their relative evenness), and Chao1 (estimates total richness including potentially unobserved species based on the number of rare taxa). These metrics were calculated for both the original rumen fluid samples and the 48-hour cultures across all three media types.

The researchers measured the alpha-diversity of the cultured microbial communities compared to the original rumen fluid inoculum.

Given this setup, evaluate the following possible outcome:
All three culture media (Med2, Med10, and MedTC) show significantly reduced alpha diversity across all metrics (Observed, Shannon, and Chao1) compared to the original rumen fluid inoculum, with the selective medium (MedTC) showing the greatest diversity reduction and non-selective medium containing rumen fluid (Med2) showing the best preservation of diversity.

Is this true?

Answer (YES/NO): NO